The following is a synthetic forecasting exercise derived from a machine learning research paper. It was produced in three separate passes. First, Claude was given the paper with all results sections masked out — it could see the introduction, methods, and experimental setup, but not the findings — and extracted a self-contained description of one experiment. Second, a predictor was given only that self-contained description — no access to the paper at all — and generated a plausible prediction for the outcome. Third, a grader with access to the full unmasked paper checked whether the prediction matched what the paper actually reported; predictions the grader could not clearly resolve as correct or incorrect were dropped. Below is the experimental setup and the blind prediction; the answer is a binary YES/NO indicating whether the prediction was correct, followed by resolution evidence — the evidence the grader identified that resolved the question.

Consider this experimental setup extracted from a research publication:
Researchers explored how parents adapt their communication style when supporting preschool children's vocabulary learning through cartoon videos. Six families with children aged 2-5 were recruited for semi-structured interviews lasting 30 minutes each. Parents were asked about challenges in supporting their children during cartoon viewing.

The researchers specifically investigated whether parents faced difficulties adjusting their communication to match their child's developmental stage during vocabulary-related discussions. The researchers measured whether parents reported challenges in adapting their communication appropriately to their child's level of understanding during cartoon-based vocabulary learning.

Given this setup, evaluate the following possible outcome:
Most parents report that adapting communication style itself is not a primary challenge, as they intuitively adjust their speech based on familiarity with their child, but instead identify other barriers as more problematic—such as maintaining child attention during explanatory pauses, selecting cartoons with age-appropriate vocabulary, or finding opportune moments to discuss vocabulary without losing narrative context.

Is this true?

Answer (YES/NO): NO